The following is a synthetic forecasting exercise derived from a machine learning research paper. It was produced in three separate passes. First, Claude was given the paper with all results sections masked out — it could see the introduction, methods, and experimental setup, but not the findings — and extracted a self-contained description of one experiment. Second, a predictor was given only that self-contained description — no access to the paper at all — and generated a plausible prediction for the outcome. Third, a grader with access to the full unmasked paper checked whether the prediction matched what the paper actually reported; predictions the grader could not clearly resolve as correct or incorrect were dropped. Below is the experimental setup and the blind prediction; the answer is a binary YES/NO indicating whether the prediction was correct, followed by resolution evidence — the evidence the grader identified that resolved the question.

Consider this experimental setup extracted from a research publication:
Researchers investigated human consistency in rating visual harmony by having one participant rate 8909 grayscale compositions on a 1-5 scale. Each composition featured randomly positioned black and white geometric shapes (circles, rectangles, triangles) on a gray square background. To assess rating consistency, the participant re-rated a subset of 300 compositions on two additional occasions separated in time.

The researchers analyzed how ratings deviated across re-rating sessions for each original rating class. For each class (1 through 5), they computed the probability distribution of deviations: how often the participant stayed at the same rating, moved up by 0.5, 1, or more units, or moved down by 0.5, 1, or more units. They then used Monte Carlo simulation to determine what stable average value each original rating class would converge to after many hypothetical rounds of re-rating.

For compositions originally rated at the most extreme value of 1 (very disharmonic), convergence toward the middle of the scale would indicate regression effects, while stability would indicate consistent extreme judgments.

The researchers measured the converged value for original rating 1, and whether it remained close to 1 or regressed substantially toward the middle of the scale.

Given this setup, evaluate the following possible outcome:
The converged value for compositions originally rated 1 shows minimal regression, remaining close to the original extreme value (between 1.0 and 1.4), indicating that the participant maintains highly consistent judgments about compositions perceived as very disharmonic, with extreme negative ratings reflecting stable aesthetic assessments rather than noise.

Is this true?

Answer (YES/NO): NO